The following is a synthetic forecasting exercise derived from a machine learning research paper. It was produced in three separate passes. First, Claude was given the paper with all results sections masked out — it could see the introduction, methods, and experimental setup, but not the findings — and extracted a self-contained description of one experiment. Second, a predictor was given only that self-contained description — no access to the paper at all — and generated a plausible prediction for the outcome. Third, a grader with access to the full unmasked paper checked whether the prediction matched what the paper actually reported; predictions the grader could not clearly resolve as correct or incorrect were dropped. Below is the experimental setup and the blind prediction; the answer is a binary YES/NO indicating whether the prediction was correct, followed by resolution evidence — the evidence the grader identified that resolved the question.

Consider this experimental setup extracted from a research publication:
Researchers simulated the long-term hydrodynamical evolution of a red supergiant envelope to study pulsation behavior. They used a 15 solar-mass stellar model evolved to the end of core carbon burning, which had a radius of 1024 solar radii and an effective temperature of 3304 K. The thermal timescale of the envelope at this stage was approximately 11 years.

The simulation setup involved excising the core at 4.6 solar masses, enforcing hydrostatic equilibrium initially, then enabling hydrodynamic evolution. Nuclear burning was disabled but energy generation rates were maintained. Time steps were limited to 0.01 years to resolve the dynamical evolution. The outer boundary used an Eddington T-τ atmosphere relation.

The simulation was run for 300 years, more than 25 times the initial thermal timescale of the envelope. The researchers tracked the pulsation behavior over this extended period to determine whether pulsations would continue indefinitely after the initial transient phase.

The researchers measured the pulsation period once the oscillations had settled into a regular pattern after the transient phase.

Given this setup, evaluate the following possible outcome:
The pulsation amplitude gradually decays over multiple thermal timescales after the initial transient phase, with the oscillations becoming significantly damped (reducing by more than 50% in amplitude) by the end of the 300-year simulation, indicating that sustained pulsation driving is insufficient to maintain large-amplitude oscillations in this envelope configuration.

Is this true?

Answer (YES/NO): NO